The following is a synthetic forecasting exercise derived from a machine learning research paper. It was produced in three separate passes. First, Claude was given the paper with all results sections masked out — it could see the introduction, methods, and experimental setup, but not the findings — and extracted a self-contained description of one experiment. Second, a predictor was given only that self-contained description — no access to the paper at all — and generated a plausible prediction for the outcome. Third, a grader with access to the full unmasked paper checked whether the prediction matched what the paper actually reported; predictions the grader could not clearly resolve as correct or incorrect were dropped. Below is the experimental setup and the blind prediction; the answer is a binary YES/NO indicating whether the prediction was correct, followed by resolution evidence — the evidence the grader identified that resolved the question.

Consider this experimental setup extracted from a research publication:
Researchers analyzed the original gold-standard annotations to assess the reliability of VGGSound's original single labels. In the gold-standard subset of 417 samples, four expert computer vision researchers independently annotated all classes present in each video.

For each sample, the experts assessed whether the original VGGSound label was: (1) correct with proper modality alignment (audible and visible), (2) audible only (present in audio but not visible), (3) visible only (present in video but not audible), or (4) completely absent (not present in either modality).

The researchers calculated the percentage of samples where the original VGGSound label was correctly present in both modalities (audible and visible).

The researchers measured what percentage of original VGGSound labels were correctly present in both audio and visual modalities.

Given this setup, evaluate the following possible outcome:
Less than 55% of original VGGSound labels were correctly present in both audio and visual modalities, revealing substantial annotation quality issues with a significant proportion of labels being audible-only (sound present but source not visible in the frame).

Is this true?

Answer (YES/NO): NO